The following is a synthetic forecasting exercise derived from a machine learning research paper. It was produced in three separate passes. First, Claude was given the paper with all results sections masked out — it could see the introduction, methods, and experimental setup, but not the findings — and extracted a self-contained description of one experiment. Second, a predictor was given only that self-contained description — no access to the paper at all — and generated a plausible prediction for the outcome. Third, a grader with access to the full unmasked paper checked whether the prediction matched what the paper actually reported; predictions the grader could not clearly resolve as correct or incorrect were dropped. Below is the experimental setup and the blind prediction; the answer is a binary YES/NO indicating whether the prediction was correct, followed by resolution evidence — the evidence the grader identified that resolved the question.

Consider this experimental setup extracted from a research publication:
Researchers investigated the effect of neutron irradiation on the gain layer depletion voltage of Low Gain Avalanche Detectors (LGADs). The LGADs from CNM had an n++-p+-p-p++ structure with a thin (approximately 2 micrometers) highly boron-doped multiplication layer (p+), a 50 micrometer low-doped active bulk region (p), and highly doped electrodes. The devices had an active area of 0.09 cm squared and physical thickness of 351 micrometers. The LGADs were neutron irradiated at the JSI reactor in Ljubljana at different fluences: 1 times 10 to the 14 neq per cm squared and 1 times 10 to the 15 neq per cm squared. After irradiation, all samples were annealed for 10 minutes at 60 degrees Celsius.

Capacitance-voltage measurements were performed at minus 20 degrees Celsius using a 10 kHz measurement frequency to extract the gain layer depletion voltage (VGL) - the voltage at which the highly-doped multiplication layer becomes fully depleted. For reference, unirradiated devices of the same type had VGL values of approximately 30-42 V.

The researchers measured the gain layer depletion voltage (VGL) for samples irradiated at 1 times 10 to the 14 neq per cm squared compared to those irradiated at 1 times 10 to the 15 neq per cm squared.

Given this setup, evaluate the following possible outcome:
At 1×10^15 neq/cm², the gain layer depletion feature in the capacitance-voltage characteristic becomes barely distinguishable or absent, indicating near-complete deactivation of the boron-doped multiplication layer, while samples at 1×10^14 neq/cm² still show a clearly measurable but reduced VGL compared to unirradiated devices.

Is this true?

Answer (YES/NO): NO